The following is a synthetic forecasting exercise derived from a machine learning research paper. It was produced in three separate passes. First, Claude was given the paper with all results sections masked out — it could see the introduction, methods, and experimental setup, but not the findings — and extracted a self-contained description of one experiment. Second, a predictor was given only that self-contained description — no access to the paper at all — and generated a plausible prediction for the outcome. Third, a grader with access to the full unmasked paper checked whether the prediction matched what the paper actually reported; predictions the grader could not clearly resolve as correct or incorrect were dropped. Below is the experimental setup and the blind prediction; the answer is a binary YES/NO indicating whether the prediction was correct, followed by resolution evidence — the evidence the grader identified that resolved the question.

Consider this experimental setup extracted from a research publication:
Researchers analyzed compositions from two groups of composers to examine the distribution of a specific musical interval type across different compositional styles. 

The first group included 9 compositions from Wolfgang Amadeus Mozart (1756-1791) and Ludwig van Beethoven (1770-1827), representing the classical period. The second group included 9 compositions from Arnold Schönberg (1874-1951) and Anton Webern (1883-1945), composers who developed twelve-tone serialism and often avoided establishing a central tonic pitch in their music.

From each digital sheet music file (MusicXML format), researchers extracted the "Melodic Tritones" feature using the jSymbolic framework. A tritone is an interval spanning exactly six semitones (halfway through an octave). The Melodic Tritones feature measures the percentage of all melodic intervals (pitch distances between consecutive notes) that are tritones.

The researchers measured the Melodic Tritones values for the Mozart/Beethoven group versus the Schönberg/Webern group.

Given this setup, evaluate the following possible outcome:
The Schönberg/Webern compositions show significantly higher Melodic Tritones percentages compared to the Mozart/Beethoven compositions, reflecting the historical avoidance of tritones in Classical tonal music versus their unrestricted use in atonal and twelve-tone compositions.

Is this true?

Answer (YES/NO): YES